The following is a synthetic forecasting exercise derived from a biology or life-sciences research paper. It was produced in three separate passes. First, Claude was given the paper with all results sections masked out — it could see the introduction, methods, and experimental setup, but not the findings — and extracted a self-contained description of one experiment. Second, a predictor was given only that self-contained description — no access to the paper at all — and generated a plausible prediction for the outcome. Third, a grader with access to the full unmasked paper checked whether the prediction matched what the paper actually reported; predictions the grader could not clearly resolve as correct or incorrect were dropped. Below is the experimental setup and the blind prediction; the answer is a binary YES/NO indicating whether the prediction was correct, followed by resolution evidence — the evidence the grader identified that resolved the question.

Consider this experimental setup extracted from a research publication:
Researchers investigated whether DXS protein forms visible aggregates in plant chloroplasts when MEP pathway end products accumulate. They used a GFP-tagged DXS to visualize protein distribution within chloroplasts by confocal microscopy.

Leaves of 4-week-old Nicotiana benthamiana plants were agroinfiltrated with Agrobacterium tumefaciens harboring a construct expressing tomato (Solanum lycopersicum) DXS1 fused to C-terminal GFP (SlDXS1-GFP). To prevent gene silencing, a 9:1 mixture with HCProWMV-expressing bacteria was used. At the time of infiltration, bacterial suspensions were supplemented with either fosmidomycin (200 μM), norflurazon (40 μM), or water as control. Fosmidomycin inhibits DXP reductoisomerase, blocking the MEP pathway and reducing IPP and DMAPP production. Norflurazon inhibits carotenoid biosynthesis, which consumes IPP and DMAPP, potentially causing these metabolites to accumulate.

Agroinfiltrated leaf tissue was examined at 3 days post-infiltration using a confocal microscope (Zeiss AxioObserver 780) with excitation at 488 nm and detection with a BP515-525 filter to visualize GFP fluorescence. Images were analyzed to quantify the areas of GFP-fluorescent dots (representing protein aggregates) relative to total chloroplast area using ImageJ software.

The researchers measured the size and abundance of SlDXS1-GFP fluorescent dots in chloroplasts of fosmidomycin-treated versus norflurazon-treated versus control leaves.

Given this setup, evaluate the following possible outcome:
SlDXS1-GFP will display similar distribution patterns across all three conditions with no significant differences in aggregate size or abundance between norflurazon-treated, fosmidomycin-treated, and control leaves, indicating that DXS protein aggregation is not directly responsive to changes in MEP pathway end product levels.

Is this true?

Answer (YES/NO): NO